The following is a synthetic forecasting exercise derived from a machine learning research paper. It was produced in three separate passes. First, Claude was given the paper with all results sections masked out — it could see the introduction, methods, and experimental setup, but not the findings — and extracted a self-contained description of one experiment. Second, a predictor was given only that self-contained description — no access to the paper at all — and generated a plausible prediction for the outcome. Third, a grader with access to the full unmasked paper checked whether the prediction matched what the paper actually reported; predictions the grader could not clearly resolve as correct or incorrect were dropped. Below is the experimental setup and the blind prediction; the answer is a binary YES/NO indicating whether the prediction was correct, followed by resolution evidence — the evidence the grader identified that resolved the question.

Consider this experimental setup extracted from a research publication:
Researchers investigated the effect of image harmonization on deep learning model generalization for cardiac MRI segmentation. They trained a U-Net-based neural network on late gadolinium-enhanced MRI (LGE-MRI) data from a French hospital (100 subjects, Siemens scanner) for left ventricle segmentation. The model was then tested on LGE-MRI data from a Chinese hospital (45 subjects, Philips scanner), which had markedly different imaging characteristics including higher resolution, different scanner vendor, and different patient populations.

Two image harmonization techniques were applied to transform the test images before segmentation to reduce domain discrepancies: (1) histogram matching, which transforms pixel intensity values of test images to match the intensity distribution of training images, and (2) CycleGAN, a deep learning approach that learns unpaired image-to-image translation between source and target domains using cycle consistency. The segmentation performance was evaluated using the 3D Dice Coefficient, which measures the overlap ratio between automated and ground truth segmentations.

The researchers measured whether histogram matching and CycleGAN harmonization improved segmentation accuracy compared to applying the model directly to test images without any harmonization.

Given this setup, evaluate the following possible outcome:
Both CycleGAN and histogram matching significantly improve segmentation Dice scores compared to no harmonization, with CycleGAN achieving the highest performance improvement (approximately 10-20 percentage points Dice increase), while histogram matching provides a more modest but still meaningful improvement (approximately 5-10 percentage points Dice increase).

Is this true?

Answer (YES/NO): NO